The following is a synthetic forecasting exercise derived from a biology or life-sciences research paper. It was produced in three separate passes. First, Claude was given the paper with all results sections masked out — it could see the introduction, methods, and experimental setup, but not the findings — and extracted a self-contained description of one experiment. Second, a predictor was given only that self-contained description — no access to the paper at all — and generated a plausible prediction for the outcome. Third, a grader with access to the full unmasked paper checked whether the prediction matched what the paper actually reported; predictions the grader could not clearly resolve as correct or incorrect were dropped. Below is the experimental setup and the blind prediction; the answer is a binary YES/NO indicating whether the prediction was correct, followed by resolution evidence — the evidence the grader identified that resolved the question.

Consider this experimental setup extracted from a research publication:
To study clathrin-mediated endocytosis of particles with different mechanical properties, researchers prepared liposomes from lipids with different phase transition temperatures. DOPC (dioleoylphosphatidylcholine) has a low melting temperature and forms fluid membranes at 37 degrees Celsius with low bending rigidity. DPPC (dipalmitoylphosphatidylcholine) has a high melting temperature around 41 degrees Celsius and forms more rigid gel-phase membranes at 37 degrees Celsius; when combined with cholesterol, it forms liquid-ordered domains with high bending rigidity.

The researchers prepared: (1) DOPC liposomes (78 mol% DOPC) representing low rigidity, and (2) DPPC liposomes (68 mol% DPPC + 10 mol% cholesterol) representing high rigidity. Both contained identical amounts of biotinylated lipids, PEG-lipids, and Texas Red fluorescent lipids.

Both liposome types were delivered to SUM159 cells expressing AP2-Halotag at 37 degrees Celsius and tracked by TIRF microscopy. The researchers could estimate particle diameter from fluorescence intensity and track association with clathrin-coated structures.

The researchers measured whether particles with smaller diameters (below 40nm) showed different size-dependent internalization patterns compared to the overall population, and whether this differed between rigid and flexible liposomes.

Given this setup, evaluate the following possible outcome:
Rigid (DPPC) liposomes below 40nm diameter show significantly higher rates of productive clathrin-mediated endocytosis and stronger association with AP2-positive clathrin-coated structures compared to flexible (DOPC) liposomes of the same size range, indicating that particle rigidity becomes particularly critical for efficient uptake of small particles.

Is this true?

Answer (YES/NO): NO